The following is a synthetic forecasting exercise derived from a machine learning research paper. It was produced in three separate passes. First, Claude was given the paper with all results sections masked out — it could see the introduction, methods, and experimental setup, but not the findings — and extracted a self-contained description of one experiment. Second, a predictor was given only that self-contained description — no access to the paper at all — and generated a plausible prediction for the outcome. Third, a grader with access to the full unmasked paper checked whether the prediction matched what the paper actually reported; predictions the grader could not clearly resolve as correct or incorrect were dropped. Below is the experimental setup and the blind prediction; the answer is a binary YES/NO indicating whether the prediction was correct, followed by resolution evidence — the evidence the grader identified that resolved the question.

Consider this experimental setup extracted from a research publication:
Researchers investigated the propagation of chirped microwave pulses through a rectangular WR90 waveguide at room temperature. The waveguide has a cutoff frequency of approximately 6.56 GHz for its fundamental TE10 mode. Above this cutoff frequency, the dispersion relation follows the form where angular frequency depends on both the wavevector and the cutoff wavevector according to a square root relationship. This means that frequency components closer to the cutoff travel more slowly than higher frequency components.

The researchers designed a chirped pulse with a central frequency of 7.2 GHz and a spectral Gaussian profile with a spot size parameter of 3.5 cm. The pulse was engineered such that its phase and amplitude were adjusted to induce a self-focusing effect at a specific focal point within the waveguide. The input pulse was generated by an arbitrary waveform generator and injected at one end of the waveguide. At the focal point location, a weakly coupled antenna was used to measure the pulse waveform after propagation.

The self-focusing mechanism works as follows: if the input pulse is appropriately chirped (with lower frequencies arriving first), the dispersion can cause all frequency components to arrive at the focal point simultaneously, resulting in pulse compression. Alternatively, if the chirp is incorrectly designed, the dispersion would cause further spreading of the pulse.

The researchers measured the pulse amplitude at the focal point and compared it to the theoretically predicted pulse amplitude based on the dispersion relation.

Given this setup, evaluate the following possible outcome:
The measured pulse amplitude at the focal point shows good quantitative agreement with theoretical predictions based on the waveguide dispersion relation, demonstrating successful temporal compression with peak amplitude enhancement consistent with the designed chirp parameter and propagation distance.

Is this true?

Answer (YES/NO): YES